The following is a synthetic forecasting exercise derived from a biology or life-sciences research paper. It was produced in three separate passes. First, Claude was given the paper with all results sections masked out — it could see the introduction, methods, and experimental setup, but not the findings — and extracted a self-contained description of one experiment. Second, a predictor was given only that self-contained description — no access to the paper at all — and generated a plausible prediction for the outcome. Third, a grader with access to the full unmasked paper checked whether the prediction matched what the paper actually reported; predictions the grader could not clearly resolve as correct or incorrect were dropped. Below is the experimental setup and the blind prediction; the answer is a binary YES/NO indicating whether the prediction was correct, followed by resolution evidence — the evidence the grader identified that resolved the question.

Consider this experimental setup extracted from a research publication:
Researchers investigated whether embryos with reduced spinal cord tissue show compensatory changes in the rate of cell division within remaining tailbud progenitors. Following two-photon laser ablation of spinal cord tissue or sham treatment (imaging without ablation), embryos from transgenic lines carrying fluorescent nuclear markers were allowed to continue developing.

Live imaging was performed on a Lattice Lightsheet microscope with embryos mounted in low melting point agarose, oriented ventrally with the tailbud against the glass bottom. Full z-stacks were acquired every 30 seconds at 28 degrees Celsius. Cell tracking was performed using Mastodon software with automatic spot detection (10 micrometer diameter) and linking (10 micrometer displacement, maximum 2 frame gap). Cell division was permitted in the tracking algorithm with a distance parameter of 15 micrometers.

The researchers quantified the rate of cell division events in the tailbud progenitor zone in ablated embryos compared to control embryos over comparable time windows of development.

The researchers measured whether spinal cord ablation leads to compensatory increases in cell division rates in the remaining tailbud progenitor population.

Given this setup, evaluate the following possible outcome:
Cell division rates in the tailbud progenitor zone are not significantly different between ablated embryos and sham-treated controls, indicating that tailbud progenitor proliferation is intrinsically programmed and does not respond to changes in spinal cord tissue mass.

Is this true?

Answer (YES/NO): YES